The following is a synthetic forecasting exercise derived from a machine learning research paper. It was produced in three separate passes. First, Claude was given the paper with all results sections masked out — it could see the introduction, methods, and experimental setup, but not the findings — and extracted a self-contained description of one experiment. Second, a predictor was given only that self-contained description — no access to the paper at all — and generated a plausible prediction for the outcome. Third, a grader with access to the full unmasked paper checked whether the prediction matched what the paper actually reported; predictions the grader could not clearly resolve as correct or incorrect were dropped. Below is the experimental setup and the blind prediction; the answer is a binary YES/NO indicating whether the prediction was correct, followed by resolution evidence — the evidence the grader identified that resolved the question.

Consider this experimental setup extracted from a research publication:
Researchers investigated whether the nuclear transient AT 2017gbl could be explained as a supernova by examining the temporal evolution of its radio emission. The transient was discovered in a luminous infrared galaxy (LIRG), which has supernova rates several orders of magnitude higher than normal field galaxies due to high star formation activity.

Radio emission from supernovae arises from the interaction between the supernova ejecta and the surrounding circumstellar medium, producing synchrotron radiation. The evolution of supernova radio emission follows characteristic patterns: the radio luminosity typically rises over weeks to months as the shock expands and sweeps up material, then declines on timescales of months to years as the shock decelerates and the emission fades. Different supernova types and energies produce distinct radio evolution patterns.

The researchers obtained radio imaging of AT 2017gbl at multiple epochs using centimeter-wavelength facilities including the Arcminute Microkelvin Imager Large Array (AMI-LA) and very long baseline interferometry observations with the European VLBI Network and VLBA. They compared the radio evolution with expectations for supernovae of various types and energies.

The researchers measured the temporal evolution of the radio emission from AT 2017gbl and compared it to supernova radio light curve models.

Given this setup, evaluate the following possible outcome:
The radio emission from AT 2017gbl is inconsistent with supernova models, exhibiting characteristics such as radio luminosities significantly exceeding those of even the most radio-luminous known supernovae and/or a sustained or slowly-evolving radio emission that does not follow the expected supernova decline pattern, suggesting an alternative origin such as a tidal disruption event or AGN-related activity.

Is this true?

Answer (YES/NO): NO